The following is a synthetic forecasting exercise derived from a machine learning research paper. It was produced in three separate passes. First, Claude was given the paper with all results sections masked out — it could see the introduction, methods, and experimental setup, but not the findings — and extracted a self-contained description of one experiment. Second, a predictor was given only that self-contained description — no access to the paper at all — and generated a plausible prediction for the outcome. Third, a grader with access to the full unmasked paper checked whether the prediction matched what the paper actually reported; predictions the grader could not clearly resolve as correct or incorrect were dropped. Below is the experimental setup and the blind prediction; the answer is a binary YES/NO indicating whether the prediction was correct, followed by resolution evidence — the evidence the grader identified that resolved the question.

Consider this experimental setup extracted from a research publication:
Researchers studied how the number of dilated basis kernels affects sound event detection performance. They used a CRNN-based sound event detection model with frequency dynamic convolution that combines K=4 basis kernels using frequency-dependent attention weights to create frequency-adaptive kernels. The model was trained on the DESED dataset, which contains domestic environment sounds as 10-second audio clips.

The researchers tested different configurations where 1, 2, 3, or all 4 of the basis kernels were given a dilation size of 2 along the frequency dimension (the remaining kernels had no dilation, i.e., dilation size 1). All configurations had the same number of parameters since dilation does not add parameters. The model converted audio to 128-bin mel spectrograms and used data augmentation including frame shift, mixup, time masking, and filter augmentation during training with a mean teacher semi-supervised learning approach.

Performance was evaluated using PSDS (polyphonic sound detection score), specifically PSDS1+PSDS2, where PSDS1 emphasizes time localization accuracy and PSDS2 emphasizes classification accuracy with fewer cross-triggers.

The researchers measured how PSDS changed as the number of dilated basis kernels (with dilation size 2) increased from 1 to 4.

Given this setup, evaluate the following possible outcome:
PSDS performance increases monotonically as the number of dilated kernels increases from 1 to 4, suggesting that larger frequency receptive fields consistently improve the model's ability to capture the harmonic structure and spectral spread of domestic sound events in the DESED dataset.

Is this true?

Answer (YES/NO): NO